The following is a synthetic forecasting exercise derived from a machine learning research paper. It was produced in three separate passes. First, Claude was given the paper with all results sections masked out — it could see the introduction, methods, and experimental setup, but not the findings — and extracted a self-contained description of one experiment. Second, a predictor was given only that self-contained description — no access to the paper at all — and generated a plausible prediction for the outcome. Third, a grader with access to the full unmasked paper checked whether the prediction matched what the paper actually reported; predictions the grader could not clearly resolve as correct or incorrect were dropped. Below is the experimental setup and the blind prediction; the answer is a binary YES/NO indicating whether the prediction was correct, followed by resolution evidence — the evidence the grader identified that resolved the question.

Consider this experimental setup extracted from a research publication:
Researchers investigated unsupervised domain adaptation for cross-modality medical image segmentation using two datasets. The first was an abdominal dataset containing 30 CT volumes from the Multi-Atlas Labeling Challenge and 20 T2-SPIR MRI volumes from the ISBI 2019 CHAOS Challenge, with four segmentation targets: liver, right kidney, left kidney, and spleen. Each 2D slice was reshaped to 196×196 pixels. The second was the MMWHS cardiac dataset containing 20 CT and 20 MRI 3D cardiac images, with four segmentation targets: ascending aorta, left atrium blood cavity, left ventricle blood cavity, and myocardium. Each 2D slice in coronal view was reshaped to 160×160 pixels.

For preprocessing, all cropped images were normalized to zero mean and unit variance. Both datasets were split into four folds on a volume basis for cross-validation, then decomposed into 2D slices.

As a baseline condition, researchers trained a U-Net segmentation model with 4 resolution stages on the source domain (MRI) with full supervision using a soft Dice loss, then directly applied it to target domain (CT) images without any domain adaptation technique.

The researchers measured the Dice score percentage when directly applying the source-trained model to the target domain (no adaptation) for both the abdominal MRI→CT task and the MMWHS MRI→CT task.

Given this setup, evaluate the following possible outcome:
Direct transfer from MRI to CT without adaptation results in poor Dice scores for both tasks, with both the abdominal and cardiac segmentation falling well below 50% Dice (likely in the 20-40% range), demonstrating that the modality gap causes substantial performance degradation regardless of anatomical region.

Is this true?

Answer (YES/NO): NO